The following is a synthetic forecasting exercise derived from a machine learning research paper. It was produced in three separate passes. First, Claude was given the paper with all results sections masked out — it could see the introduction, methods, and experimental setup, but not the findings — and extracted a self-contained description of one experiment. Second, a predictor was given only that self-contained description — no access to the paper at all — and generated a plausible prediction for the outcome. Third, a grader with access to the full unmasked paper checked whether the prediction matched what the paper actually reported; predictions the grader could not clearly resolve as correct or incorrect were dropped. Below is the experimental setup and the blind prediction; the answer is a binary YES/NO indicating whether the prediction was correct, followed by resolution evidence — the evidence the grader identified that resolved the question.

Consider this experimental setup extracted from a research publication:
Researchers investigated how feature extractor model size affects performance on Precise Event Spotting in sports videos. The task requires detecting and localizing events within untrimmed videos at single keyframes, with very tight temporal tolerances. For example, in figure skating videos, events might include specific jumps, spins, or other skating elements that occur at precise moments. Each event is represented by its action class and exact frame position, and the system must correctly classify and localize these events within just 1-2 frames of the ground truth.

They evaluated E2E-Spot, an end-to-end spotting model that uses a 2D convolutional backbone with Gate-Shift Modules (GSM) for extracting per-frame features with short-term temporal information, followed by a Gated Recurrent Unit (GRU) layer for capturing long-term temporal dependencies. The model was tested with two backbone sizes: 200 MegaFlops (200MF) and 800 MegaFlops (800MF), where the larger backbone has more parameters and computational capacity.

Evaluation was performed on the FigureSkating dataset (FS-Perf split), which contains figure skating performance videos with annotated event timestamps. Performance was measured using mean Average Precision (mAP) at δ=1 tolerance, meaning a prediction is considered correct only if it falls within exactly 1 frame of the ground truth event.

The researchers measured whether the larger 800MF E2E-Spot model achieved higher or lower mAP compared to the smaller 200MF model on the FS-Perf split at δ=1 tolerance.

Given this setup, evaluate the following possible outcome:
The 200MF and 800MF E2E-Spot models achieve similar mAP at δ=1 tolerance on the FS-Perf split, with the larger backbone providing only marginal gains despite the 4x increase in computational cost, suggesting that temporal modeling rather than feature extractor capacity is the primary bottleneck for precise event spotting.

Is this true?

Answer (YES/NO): NO